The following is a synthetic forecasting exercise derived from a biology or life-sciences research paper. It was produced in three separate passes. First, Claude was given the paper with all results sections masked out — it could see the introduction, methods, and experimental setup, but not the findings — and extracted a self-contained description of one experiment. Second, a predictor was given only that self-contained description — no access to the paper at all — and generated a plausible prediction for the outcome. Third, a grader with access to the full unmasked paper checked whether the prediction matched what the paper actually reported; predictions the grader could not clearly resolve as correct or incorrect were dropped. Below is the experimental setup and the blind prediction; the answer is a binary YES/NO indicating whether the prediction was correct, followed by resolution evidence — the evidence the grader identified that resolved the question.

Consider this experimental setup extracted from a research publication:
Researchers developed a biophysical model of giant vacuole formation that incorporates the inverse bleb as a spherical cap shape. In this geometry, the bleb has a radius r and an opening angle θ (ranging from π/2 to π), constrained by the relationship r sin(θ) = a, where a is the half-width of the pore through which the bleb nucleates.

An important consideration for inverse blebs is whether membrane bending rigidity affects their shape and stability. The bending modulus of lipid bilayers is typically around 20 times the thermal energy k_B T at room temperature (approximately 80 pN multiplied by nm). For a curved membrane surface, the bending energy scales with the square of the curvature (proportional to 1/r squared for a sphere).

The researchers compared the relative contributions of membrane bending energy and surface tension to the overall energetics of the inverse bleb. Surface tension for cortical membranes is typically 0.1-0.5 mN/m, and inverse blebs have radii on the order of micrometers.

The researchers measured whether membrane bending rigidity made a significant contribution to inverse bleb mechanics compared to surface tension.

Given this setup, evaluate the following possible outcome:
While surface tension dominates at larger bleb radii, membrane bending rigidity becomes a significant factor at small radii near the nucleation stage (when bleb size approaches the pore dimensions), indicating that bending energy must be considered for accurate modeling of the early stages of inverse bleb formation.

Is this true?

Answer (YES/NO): NO